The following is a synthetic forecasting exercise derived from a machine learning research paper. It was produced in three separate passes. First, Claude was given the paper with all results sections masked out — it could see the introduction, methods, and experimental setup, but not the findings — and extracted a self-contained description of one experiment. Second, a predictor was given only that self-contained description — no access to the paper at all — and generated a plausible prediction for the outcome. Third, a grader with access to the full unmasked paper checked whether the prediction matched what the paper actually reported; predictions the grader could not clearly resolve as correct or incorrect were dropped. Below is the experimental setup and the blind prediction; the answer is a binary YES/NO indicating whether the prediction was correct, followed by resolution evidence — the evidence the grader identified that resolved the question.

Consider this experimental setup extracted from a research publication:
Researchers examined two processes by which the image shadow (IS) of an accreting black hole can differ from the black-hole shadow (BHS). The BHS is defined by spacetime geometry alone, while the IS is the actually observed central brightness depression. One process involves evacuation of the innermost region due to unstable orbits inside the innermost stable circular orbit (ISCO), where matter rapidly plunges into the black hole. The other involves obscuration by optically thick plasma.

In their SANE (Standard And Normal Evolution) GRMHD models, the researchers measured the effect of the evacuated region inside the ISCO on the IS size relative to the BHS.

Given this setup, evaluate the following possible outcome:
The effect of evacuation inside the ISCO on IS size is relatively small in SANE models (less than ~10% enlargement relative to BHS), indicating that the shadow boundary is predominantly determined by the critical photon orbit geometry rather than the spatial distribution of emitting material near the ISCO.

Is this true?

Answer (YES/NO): NO